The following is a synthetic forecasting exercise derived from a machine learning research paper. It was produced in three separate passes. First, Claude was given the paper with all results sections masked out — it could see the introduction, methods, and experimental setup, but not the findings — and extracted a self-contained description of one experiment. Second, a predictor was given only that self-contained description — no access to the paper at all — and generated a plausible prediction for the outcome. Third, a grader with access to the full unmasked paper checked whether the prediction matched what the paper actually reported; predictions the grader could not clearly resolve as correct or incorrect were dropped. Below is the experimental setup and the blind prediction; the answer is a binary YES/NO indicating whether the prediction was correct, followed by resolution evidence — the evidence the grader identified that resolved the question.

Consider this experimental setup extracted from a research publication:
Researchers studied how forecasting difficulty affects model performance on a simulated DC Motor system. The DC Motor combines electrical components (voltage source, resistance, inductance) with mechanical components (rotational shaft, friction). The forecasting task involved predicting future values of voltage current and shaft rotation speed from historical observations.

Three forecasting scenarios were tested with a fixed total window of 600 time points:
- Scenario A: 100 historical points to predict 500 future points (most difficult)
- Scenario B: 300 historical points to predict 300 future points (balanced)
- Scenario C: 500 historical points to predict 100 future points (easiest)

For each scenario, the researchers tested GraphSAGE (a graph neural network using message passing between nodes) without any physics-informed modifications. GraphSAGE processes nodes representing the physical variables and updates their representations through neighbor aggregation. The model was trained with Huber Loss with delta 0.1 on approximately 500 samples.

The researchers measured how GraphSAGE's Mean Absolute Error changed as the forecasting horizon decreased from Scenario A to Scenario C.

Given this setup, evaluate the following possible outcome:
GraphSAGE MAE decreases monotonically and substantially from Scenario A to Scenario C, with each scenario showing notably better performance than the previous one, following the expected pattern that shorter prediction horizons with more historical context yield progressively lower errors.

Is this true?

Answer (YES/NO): YES